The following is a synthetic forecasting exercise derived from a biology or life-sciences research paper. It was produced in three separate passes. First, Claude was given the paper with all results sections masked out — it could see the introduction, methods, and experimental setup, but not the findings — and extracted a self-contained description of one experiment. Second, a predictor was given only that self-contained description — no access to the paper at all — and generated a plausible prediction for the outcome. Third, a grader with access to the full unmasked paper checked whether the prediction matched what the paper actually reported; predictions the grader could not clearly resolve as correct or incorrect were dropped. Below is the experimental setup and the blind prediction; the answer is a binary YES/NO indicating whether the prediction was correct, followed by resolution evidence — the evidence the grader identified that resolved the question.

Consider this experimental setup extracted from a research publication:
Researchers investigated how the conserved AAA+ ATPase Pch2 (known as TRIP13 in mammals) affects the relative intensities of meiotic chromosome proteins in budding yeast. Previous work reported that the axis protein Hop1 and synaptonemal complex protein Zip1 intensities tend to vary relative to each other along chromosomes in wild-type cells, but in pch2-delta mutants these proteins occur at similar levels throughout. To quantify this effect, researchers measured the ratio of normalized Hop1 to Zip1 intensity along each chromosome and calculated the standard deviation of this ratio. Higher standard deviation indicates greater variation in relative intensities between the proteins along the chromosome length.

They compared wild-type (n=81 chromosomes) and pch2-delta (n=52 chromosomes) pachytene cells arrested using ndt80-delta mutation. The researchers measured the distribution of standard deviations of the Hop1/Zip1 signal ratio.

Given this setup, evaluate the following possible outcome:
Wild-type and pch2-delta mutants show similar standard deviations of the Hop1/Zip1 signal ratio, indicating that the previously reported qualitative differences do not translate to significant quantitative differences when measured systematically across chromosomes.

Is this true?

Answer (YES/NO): NO